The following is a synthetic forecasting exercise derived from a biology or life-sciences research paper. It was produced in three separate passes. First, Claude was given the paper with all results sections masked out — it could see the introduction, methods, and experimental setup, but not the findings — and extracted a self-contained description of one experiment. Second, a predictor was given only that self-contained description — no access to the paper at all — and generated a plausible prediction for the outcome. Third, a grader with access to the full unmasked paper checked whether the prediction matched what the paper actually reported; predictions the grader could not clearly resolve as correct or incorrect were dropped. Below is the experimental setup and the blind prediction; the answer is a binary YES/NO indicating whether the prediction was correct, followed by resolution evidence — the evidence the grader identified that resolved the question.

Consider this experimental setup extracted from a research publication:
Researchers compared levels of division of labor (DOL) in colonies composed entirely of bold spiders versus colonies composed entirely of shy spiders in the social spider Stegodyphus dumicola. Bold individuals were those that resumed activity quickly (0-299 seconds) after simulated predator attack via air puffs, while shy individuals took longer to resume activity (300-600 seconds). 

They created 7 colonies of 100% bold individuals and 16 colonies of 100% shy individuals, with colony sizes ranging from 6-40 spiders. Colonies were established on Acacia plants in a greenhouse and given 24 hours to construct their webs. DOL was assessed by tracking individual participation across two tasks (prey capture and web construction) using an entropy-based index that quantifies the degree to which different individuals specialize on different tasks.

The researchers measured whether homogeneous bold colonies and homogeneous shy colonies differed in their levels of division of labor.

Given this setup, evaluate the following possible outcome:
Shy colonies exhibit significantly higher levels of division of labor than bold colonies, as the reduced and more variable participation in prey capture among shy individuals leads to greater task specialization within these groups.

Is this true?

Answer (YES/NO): YES